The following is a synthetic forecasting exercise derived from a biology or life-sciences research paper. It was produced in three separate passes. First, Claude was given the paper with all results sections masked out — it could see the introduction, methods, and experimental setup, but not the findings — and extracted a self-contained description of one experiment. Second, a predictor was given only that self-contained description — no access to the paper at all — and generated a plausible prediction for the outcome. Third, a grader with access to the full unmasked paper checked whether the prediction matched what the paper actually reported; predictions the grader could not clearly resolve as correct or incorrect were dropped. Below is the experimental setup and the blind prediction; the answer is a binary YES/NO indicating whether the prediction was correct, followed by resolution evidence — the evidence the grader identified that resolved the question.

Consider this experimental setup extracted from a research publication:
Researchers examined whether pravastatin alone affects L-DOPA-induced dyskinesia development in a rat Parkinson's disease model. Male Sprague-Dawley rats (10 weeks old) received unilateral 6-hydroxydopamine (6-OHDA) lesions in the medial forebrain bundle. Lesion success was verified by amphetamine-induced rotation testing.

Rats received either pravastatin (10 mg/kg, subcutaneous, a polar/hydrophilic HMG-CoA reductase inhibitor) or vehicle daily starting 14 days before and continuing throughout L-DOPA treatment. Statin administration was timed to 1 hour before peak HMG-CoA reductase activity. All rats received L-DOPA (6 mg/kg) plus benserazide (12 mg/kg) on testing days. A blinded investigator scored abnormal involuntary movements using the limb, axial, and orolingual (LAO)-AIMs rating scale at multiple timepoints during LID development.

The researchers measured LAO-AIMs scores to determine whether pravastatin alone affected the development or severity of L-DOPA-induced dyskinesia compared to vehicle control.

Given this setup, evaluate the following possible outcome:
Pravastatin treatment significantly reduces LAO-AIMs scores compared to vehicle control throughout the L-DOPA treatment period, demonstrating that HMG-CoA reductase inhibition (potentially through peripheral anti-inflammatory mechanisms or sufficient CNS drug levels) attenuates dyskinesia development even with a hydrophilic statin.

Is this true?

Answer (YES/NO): NO